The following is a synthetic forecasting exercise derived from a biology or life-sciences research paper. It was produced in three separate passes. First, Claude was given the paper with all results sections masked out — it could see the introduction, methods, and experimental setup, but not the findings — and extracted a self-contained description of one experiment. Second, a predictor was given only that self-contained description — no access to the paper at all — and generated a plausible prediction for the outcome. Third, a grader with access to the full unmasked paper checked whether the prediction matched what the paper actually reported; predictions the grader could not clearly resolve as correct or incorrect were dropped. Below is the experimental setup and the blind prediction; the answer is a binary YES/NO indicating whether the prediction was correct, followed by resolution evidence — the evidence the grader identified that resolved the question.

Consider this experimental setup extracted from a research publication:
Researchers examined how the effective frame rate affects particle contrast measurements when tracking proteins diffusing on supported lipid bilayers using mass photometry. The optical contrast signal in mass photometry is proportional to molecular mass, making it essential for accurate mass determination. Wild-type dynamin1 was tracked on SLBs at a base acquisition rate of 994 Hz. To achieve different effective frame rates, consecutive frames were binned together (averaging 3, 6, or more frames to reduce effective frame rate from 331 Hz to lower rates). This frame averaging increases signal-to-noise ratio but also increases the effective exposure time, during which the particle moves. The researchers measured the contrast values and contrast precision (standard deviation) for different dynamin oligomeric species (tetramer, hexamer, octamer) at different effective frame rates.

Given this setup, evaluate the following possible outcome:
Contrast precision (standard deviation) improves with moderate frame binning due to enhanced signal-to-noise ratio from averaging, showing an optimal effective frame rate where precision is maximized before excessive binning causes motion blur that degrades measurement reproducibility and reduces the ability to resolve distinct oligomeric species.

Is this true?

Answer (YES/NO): NO